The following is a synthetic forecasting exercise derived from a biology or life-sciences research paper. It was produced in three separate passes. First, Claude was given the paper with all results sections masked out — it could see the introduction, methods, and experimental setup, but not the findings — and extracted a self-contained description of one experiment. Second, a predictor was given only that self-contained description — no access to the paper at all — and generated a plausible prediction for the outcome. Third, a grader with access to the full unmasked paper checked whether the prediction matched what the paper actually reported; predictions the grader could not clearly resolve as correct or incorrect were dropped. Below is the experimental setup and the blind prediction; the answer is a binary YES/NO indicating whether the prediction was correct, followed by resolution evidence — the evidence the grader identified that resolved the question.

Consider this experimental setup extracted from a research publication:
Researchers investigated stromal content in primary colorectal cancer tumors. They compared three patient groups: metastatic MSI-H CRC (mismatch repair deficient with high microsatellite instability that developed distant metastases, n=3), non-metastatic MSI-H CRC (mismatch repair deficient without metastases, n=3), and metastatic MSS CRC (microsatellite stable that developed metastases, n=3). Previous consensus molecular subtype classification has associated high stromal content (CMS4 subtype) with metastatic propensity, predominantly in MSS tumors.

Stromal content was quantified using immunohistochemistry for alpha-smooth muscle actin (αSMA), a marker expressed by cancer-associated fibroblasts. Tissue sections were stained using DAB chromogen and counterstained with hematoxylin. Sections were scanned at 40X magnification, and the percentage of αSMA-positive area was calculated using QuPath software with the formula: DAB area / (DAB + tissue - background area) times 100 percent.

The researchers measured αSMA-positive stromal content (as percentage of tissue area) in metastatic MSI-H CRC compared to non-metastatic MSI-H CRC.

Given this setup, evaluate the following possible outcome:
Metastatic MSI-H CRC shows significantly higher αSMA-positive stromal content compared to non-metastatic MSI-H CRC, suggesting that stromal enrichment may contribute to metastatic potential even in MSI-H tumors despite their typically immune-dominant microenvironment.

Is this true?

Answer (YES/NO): YES